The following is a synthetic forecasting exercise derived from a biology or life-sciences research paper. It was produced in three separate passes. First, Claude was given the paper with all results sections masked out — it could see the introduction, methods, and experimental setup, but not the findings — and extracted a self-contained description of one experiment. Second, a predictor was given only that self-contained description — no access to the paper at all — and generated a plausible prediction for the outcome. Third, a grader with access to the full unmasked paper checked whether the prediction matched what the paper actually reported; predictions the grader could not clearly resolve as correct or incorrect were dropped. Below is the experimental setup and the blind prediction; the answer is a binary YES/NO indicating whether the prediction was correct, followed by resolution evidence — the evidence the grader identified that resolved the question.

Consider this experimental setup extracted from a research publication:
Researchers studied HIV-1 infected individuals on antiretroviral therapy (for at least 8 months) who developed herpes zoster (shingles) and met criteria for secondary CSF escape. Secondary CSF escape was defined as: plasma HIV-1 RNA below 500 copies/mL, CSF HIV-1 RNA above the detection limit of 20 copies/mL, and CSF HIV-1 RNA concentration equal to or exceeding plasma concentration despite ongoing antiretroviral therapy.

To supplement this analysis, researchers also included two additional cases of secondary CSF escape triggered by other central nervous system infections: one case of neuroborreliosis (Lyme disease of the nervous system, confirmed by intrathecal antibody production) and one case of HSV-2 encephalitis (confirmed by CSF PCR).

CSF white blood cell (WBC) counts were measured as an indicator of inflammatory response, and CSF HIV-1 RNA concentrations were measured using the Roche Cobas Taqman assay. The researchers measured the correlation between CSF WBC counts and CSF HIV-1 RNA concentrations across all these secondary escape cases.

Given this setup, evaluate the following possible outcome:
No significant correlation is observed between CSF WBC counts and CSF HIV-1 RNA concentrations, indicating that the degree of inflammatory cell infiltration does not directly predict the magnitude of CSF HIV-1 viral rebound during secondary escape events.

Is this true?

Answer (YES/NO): NO